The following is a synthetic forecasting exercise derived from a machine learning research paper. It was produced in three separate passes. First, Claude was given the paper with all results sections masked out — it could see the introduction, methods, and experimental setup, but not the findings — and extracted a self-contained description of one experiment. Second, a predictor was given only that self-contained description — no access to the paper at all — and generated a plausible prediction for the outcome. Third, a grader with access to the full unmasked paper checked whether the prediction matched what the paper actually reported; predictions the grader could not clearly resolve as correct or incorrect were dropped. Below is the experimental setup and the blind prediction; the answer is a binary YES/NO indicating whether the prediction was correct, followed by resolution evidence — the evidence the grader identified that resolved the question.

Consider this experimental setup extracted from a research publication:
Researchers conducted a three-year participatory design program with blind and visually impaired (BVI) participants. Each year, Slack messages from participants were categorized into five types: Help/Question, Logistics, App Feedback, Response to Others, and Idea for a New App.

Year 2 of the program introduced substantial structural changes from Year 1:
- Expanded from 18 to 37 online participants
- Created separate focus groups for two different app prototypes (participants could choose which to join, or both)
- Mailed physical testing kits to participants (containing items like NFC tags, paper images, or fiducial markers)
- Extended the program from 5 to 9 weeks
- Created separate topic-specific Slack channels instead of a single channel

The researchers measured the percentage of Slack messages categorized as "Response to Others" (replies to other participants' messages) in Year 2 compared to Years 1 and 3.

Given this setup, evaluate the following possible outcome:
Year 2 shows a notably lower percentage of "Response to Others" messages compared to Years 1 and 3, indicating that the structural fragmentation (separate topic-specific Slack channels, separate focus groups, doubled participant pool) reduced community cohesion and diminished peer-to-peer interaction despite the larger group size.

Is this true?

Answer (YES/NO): NO